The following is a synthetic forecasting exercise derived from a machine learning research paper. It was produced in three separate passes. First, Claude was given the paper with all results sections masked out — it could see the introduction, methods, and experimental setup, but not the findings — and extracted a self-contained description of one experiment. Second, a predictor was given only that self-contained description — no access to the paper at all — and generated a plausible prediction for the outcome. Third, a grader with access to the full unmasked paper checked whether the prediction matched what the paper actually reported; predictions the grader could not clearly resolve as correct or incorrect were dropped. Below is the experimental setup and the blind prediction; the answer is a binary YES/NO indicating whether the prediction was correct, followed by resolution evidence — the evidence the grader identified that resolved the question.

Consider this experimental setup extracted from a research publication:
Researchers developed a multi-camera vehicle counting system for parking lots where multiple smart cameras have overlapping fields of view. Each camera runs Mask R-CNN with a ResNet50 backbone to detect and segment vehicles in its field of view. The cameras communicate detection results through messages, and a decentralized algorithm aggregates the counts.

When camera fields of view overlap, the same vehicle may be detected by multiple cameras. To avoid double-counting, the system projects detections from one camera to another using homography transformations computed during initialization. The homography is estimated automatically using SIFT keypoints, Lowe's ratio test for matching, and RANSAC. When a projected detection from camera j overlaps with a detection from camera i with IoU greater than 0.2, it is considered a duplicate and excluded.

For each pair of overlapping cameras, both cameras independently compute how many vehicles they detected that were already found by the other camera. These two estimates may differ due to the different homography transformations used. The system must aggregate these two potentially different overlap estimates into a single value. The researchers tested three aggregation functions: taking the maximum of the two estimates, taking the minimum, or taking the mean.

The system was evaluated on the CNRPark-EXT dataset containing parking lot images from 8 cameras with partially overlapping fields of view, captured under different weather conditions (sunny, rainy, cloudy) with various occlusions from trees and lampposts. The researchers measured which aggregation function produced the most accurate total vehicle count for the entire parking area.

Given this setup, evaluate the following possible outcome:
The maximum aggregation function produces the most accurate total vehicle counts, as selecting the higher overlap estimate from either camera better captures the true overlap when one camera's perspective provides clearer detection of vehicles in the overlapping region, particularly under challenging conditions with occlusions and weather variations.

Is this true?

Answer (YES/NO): NO